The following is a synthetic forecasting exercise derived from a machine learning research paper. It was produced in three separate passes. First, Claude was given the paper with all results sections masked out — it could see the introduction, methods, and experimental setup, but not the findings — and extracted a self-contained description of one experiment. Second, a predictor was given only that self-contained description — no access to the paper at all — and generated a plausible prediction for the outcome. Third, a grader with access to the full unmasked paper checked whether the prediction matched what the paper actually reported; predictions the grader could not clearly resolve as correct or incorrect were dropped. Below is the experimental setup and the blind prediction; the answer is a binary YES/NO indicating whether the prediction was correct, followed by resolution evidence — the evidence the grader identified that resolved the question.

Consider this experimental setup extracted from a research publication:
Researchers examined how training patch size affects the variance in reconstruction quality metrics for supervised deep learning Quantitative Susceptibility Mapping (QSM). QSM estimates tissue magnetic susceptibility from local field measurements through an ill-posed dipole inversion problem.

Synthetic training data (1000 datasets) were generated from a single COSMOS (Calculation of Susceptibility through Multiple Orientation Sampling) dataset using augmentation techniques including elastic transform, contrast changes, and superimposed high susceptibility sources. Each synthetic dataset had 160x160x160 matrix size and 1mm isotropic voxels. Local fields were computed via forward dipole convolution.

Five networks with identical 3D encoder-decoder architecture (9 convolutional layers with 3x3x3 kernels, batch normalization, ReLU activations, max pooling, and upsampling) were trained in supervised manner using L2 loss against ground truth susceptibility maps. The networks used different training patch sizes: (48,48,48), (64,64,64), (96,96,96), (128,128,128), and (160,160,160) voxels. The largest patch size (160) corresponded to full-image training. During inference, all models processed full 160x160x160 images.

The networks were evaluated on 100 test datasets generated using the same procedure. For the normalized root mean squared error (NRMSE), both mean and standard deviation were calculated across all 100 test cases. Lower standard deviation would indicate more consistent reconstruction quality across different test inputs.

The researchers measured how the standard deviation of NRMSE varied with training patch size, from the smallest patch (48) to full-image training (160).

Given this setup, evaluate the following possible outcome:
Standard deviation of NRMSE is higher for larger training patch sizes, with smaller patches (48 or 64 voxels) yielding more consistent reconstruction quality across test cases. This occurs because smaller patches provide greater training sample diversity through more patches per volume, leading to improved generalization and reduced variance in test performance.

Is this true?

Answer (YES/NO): YES